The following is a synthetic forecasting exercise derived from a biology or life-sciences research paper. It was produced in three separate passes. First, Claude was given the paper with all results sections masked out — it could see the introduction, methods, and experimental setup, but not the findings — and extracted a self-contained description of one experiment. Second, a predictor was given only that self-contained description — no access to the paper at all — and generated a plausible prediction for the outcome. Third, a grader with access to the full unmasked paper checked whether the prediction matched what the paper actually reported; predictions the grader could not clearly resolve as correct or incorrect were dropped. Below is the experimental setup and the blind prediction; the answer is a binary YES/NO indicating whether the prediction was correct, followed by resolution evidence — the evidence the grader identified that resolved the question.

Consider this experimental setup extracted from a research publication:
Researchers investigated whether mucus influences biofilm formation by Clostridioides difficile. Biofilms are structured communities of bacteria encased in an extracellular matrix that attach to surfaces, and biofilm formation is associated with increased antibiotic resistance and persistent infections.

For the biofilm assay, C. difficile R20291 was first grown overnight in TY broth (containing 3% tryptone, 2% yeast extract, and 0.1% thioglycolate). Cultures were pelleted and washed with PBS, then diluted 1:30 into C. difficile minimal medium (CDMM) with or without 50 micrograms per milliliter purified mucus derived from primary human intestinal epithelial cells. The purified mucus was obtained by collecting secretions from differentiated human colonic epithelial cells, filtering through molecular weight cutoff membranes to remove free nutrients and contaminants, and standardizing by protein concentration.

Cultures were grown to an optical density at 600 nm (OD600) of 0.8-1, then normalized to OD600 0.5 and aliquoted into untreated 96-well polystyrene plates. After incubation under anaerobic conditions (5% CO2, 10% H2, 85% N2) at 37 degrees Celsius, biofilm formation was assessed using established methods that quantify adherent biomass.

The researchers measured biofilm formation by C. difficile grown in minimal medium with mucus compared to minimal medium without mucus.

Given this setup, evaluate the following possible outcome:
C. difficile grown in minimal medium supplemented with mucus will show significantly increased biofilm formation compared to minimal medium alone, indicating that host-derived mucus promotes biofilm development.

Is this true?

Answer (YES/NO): YES